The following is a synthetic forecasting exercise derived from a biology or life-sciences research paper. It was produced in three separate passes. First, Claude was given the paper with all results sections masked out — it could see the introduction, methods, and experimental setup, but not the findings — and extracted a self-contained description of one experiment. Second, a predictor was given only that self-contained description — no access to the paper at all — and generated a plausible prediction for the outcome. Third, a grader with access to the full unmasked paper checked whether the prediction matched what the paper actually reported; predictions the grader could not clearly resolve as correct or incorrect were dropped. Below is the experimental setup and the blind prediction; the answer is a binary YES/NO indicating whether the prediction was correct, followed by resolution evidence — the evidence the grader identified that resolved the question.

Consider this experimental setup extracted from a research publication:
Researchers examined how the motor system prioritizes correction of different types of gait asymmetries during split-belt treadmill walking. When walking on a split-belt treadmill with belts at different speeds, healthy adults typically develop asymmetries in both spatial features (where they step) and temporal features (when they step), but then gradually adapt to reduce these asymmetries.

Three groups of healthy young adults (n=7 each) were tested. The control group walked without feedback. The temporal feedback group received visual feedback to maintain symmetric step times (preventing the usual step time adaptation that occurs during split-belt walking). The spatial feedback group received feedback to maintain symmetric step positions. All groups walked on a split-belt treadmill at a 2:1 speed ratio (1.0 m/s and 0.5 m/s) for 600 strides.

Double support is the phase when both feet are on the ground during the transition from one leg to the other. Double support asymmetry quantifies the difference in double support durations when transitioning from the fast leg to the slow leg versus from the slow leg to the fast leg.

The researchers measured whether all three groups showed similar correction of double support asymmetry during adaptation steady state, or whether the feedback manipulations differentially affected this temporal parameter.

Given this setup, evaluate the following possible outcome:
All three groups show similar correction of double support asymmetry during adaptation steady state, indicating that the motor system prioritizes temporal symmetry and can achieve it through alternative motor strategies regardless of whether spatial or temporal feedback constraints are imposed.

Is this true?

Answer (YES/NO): YES